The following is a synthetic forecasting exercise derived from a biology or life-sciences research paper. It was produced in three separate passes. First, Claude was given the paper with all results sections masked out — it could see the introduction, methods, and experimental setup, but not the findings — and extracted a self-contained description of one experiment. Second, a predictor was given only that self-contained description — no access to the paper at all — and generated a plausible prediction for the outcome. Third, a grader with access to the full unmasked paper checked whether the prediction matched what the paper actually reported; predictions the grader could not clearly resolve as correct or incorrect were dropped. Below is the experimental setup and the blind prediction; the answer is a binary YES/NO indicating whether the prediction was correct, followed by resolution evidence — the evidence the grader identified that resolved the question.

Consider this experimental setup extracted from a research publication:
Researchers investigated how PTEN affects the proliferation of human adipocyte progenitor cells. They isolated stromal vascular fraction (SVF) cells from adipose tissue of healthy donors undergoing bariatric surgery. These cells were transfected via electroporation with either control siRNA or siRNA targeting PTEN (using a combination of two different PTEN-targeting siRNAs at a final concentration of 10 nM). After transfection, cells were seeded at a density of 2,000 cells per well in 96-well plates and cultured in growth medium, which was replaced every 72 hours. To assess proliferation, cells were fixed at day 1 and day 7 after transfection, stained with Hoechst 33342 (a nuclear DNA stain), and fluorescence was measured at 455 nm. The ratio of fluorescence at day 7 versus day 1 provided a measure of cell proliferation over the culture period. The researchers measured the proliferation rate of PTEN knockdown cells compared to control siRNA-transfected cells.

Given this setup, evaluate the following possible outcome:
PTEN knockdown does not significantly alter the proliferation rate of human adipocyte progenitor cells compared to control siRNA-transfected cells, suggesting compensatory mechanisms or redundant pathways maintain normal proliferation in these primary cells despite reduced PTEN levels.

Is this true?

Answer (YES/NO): NO